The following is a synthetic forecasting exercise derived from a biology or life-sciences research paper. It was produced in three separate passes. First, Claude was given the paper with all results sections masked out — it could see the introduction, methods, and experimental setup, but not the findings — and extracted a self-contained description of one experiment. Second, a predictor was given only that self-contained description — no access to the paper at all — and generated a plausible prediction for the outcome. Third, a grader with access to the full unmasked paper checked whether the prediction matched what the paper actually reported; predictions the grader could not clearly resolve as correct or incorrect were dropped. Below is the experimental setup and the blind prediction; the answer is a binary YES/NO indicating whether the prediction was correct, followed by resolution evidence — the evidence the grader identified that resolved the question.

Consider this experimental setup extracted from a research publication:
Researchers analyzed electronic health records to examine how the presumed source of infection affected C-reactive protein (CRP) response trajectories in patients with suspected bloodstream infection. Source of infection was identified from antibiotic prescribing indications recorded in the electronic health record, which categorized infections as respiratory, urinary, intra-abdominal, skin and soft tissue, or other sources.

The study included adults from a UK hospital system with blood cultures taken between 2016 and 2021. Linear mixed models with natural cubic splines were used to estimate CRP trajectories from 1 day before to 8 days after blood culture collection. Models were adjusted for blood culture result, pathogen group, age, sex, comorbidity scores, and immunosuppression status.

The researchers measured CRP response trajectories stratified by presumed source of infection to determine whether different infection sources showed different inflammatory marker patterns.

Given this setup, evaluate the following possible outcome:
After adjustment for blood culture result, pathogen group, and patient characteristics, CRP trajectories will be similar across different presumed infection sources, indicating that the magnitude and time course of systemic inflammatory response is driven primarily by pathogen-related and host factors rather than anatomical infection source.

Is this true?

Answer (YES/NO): NO